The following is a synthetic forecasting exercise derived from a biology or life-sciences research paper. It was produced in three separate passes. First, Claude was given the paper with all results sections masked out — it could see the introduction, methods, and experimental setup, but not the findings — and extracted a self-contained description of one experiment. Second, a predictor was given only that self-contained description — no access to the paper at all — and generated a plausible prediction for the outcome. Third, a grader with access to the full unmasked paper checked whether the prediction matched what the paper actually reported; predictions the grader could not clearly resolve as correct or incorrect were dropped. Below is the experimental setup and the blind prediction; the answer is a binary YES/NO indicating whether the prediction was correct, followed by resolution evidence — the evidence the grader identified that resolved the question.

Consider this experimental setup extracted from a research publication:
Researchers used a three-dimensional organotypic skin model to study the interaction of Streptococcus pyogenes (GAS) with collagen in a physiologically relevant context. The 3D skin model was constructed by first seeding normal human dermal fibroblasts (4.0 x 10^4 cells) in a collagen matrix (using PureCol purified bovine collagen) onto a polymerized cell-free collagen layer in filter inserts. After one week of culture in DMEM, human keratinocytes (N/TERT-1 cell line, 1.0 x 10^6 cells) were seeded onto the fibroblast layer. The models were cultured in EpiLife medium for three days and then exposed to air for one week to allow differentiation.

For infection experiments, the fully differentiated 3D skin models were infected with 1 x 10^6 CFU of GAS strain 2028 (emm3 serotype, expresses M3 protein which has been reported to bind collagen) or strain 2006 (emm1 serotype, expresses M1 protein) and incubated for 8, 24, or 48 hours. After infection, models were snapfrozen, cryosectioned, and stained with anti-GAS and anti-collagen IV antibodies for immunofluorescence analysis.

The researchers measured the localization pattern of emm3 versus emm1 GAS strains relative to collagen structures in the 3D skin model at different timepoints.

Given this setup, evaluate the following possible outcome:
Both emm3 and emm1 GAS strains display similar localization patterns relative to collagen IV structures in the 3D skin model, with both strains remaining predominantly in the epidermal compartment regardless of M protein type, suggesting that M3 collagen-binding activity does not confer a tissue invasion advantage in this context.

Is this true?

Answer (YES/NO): NO